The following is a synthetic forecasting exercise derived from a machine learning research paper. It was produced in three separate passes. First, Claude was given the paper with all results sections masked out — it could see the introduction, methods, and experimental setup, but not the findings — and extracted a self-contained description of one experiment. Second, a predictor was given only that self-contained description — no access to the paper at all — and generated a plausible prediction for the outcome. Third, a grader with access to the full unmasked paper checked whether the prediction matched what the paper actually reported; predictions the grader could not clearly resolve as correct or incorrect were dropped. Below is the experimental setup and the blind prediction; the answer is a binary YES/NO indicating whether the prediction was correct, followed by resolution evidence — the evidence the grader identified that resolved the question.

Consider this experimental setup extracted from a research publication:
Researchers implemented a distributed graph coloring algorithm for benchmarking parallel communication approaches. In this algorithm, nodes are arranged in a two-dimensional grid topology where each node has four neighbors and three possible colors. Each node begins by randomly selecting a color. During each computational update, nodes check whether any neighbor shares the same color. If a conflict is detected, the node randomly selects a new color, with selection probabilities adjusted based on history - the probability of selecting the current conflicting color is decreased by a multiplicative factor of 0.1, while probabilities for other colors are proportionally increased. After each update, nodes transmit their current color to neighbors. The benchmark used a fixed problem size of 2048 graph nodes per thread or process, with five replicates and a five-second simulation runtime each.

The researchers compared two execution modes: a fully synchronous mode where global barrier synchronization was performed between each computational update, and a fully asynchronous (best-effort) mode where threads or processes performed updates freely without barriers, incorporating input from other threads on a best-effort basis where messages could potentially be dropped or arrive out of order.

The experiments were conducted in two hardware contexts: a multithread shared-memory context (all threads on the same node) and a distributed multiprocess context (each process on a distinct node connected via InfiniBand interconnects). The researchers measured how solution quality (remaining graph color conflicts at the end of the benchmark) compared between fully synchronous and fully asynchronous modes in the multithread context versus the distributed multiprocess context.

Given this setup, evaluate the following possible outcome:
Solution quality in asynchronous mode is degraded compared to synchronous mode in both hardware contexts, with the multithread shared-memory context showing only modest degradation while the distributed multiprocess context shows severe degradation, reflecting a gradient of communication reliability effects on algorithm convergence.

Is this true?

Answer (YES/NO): NO